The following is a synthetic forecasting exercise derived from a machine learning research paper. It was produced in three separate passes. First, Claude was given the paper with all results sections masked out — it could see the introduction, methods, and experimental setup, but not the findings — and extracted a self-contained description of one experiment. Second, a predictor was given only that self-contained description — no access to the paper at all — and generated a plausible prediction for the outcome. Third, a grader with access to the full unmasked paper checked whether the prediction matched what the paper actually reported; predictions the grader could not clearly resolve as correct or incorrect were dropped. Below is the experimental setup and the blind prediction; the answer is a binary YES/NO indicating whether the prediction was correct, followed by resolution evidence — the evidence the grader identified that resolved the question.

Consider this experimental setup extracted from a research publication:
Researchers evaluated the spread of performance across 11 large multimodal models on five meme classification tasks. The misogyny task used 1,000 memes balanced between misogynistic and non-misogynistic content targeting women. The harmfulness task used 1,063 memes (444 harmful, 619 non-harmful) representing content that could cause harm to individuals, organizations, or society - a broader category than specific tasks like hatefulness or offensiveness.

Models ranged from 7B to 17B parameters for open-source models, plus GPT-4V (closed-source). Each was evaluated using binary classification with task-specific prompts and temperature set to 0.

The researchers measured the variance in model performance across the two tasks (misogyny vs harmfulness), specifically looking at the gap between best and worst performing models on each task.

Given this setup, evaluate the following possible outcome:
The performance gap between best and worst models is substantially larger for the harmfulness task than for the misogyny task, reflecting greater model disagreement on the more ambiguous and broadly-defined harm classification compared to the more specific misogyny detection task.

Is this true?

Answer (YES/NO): NO